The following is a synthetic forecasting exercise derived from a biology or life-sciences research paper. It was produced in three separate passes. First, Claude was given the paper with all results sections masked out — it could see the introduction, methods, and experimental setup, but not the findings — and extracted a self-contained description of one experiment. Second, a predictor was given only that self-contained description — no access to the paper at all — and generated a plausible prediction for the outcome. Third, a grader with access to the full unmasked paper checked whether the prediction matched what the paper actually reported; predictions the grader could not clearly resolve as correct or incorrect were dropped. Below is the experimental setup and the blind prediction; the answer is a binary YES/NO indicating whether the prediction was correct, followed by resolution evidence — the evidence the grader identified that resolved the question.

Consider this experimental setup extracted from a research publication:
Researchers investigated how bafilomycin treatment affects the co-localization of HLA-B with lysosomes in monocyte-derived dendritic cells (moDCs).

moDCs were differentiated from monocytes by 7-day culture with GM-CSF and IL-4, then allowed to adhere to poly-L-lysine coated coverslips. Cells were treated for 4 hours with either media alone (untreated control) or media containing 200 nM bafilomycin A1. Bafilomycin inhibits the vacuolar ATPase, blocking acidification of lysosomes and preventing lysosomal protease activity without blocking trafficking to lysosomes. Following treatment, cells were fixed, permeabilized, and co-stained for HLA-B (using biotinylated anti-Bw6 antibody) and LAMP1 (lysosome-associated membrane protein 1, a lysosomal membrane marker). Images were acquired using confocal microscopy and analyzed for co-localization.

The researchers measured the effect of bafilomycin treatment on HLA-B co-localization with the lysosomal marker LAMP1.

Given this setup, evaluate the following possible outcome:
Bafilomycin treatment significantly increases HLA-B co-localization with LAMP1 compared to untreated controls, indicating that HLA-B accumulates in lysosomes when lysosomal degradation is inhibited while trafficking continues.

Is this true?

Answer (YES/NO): NO